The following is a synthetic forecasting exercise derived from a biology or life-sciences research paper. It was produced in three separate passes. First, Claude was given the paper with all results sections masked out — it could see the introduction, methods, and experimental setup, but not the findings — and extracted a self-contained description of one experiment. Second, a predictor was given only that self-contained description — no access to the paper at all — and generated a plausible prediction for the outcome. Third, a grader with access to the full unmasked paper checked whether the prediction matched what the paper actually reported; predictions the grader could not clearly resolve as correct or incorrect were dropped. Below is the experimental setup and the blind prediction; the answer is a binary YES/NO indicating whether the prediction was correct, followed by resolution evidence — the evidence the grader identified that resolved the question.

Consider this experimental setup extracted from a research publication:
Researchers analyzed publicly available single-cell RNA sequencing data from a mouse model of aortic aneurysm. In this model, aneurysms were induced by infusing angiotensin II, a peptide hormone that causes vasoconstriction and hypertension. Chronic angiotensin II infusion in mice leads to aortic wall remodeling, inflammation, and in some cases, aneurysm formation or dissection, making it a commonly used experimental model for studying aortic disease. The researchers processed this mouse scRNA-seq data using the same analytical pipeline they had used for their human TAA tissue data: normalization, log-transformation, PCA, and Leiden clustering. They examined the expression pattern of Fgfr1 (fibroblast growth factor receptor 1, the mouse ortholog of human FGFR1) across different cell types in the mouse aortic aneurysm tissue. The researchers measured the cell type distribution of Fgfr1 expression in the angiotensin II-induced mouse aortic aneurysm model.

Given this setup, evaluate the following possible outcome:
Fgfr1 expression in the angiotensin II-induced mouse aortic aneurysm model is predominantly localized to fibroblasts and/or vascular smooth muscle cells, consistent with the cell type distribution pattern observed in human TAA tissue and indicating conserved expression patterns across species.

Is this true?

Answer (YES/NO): YES